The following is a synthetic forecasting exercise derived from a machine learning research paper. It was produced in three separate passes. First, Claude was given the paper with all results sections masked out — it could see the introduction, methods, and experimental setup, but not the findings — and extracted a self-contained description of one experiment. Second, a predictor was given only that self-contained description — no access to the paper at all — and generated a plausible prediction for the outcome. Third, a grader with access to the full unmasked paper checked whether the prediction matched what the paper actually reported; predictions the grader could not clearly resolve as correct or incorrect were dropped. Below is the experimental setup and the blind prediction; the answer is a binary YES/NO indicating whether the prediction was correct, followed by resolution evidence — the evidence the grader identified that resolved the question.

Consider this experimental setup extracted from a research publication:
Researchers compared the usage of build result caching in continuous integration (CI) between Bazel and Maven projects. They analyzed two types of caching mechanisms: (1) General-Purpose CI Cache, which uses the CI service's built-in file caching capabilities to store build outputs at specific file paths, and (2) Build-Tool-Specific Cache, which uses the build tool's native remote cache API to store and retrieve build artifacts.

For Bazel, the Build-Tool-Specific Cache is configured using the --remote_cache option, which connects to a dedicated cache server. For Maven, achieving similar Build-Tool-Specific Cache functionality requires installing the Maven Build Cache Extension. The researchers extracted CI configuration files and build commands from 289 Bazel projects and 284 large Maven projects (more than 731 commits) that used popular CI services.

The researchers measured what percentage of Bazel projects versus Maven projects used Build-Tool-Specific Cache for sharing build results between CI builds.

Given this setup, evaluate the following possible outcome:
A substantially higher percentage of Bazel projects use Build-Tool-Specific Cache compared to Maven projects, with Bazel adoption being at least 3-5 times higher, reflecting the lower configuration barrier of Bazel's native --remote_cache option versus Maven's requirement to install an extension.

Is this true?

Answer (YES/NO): YES